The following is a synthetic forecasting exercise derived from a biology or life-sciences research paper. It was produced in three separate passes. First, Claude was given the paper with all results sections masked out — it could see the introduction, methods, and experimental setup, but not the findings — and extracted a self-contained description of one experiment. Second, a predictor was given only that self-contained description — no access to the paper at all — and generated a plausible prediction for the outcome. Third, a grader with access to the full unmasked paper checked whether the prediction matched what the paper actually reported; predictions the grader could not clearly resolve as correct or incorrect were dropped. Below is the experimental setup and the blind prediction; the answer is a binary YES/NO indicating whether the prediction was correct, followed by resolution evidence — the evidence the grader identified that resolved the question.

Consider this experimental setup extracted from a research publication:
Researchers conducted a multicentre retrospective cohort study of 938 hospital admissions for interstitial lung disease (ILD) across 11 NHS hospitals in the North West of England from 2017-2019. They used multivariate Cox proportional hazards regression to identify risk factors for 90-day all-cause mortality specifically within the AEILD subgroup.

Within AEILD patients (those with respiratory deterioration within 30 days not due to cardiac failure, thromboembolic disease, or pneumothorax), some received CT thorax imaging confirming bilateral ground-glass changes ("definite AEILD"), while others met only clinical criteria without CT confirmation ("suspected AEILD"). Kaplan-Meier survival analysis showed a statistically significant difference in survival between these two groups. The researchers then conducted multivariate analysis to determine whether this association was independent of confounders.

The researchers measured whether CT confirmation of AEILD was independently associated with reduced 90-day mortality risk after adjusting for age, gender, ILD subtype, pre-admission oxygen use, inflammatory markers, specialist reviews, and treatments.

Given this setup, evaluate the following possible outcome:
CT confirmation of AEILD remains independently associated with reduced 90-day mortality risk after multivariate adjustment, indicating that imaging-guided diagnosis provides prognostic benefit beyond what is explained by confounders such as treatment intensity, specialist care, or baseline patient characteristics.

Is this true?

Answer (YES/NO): NO